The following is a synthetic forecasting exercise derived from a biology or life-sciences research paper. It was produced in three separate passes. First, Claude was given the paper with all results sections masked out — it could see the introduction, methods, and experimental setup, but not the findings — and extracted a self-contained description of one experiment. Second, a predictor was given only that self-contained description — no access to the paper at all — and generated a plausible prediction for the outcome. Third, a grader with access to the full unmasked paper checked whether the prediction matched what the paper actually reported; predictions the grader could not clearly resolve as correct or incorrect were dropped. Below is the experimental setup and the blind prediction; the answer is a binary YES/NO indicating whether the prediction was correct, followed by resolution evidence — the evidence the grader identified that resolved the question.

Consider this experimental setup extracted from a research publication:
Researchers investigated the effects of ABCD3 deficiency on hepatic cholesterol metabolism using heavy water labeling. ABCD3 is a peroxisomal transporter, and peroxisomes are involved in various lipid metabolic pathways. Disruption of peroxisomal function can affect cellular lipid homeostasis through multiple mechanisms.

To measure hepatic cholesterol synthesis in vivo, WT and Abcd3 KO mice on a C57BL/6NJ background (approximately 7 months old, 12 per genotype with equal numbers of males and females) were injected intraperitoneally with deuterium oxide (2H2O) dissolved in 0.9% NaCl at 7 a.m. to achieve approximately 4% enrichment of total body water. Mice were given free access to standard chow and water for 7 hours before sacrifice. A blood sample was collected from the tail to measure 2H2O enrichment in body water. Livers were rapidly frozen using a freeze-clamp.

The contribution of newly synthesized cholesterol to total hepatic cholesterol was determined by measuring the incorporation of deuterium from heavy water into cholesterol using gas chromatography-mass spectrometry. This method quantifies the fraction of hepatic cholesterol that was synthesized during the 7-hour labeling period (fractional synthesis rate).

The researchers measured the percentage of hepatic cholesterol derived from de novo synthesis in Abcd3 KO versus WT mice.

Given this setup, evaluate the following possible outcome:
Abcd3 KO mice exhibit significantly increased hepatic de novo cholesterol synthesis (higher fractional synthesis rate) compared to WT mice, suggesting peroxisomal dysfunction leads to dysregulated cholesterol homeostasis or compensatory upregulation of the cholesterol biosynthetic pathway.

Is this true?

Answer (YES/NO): YES